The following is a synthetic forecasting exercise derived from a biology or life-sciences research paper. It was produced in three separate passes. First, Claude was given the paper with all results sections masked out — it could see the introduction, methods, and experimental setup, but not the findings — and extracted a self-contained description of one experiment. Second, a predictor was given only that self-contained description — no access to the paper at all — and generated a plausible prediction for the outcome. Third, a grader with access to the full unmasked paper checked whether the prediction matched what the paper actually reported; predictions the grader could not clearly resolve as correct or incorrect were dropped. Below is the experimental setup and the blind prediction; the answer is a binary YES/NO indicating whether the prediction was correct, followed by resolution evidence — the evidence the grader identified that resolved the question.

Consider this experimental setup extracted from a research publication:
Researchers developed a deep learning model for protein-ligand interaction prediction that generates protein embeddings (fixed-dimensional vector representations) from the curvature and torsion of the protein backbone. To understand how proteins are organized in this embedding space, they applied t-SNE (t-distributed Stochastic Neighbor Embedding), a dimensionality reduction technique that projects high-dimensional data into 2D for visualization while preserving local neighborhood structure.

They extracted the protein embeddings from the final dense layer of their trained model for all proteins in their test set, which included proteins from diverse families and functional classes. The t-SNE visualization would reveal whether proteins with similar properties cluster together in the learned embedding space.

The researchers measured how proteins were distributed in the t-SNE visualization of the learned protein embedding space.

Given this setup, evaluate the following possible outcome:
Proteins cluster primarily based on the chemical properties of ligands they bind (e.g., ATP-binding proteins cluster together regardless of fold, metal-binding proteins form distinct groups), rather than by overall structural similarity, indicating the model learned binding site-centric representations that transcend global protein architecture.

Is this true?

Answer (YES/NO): NO